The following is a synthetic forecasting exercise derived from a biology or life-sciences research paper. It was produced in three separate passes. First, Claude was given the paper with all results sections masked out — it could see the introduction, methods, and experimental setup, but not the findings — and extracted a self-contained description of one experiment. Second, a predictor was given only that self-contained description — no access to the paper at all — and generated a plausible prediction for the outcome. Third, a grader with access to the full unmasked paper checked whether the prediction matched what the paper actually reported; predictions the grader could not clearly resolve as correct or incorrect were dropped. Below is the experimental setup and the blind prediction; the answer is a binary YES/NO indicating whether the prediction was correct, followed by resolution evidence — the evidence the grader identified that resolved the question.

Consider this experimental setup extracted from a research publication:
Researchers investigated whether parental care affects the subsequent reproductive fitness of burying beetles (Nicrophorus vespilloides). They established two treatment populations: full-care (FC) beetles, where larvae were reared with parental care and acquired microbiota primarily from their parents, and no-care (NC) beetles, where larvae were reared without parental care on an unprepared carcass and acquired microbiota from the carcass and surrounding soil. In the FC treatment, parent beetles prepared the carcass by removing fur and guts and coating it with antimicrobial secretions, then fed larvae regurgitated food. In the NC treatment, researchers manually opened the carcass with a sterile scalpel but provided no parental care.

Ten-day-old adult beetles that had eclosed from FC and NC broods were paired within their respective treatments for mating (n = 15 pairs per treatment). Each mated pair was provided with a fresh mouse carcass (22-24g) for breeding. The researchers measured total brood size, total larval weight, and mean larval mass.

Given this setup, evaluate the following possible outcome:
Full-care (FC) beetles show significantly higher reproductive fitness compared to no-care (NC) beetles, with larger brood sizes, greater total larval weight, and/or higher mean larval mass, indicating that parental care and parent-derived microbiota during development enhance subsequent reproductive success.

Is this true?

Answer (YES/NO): YES